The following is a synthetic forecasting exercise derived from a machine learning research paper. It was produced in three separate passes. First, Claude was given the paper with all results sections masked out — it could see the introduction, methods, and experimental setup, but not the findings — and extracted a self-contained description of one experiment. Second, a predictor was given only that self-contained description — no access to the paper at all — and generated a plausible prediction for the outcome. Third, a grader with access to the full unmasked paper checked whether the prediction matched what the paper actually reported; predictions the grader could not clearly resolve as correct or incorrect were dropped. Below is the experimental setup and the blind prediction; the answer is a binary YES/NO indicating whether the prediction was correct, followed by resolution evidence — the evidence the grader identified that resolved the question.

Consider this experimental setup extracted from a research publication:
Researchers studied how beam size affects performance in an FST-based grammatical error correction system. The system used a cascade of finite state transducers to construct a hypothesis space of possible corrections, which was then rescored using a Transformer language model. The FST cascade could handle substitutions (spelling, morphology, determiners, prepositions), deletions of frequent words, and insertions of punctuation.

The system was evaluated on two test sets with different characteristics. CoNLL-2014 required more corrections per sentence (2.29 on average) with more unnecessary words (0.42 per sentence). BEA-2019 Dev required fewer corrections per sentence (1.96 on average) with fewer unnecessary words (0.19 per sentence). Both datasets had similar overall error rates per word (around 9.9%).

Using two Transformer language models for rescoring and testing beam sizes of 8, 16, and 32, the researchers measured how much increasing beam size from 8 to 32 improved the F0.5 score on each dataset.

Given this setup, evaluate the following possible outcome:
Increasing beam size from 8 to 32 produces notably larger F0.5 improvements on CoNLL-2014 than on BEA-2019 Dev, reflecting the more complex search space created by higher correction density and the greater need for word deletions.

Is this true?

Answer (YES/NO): YES